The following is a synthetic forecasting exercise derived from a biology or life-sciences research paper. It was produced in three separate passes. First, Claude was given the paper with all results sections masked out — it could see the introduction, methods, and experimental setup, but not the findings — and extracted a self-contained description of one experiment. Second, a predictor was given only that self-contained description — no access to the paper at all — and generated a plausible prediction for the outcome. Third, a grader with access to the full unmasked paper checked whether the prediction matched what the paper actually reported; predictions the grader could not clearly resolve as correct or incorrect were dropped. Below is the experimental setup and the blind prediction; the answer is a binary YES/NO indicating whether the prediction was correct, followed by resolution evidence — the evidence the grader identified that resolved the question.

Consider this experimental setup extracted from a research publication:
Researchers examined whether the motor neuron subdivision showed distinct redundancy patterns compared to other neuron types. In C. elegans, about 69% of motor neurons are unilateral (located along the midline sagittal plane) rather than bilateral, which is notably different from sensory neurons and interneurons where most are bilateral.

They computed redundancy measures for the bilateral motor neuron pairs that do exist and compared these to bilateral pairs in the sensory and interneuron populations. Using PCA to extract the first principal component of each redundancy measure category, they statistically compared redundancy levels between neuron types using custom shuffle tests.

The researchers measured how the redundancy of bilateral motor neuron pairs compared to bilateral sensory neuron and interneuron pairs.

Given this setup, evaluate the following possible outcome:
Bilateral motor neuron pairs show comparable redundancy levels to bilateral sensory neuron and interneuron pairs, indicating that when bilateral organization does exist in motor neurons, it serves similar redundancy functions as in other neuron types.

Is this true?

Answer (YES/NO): NO